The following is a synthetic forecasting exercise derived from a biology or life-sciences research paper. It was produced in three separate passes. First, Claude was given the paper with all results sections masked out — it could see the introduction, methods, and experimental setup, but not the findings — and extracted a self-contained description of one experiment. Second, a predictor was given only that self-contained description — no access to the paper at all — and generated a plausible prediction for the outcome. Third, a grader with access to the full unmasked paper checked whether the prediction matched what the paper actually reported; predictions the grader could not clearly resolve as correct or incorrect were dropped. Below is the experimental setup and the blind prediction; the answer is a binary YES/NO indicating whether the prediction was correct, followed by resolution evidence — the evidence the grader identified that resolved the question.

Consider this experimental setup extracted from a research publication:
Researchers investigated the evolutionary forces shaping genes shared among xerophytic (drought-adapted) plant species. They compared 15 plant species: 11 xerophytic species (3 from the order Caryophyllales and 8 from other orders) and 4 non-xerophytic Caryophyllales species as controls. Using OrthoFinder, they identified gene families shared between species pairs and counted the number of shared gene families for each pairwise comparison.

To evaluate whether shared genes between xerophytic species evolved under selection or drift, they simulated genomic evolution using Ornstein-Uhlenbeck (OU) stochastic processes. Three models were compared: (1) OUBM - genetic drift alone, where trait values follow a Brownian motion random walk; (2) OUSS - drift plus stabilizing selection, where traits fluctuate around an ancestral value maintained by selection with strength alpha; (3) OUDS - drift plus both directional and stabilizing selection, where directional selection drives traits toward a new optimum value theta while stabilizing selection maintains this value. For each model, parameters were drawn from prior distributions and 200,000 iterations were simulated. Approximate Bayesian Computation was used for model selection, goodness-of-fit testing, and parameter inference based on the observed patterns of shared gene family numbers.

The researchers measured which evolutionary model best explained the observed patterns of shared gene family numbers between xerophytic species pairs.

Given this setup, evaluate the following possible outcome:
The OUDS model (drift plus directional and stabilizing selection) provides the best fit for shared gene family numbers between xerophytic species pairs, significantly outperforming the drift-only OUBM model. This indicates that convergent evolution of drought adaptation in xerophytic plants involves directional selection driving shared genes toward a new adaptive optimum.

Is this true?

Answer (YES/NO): NO